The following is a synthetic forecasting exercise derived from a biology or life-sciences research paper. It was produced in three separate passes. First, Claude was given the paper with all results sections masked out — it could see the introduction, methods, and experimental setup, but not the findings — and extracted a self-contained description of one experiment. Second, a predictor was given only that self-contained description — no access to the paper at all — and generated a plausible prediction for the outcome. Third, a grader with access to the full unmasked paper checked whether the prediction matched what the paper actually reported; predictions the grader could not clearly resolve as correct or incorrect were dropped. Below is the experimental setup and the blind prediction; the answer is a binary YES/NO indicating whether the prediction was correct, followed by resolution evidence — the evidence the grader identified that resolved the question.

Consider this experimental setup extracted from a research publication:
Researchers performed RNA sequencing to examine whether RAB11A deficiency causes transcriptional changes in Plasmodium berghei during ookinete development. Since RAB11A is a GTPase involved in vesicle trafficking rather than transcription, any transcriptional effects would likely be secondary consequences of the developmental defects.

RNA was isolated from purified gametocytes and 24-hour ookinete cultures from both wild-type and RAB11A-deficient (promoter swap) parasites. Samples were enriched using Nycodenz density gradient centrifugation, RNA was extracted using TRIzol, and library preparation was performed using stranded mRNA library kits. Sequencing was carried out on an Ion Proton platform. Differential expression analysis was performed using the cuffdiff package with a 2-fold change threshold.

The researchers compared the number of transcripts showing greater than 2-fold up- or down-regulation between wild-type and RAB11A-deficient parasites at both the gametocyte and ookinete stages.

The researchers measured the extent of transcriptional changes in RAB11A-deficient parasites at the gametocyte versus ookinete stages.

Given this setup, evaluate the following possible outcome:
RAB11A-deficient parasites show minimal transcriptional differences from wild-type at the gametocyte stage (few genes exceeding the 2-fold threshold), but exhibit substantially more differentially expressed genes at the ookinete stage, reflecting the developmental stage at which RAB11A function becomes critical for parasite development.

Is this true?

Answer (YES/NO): NO